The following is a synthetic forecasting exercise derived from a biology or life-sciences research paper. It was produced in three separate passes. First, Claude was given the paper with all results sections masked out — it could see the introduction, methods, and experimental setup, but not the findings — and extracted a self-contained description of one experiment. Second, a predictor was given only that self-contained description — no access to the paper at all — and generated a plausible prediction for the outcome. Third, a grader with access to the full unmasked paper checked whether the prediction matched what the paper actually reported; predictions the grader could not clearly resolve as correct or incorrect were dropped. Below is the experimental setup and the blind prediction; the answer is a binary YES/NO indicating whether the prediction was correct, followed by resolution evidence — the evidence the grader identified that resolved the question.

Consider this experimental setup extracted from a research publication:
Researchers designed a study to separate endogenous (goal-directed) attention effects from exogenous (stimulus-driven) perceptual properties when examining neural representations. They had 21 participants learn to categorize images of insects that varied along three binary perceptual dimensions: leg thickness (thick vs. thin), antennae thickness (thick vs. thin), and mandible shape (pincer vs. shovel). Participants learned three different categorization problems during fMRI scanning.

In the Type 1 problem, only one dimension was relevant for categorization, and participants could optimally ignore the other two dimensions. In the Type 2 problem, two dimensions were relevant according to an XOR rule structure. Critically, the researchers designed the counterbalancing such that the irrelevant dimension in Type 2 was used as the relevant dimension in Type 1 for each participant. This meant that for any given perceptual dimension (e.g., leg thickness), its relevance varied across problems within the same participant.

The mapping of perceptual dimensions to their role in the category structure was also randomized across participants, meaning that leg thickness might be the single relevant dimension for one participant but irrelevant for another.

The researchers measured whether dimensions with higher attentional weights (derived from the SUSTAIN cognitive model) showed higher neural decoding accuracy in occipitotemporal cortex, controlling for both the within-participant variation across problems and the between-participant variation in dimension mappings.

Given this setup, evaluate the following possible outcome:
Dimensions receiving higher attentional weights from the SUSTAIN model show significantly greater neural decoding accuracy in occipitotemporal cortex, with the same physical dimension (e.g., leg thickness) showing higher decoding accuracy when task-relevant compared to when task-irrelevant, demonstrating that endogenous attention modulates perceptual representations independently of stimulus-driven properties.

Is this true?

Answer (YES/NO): YES